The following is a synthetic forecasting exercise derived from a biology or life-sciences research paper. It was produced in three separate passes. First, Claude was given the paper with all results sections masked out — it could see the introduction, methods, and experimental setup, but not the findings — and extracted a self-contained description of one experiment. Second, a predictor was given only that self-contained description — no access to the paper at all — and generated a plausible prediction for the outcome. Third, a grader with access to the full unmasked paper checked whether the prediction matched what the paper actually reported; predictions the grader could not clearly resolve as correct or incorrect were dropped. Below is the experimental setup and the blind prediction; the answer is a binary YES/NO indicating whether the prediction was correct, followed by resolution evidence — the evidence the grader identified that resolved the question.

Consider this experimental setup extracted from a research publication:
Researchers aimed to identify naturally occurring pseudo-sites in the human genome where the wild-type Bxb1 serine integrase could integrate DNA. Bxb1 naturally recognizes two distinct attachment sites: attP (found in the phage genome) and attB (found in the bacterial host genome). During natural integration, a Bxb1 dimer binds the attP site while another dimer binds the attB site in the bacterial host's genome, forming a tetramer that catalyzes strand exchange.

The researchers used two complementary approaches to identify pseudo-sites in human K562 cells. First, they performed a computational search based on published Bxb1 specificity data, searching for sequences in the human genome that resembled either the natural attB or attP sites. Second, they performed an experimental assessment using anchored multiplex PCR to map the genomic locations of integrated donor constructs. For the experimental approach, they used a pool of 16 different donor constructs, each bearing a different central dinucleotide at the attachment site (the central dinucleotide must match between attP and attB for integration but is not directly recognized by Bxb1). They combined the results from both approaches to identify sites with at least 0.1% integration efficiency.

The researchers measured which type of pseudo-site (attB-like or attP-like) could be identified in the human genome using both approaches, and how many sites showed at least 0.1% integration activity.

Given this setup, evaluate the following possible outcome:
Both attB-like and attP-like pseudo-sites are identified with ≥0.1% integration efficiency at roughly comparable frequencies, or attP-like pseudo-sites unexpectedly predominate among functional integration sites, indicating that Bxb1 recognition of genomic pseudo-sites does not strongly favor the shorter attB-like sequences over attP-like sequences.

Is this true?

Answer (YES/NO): NO